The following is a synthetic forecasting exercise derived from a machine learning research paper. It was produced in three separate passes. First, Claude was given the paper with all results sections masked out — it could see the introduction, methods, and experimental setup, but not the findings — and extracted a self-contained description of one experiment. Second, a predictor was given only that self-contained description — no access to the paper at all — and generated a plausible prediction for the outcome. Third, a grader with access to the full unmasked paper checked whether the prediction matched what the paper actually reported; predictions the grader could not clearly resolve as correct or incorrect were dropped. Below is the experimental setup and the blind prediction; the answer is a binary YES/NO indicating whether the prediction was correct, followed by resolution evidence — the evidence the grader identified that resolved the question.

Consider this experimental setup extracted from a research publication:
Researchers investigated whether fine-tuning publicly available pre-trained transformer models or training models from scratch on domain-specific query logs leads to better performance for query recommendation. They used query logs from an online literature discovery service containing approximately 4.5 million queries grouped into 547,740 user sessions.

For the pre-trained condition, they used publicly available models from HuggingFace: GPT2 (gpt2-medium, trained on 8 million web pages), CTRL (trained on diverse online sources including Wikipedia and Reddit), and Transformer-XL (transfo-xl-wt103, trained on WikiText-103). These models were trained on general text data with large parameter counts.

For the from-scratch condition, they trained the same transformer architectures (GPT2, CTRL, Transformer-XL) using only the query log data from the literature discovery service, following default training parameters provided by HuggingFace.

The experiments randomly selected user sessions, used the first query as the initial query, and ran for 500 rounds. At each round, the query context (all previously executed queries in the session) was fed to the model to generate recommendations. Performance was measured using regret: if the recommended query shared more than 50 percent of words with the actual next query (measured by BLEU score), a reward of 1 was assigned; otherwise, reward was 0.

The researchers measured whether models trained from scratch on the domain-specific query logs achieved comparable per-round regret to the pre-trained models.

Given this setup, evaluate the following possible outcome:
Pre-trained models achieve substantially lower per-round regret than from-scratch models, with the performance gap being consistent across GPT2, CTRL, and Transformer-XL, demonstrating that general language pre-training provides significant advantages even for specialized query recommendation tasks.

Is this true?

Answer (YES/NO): NO